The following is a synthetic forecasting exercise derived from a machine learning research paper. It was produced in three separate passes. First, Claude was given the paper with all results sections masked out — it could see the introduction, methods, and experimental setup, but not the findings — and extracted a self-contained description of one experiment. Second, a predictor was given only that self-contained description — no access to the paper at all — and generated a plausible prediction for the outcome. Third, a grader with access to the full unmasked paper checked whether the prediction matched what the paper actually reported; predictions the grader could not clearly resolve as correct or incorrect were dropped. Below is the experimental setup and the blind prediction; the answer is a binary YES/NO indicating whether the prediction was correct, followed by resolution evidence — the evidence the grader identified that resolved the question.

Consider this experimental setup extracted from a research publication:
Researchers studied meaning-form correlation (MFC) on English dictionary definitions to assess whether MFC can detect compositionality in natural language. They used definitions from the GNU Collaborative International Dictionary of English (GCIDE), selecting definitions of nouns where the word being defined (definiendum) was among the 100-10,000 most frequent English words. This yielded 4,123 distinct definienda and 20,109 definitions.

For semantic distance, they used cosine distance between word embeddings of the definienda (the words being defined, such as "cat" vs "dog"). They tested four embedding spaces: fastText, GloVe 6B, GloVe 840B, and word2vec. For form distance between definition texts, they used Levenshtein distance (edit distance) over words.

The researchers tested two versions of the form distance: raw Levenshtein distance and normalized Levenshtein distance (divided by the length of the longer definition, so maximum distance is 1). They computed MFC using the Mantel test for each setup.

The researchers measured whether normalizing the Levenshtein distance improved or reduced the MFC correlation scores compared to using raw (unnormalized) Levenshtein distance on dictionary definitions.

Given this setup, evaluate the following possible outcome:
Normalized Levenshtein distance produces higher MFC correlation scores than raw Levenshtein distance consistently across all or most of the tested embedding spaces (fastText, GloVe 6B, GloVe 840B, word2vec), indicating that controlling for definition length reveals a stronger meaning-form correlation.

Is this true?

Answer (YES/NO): NO